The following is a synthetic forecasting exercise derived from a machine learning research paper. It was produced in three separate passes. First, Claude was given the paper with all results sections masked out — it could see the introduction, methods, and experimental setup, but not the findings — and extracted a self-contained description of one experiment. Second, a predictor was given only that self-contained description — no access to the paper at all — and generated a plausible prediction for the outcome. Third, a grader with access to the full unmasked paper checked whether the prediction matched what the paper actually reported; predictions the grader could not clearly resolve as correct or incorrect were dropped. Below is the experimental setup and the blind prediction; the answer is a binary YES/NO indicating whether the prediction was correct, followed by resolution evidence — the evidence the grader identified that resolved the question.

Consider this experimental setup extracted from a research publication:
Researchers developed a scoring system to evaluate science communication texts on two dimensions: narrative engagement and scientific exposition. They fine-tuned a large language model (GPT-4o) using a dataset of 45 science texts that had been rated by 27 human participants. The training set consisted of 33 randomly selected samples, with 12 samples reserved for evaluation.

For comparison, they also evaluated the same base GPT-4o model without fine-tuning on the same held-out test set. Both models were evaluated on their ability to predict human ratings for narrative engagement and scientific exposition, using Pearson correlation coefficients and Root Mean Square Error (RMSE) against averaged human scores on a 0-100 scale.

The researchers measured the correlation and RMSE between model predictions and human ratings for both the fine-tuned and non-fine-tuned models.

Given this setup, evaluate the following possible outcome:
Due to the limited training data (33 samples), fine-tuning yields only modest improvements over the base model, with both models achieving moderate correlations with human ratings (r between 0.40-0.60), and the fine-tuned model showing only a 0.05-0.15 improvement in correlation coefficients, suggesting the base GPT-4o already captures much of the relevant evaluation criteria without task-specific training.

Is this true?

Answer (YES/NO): NO